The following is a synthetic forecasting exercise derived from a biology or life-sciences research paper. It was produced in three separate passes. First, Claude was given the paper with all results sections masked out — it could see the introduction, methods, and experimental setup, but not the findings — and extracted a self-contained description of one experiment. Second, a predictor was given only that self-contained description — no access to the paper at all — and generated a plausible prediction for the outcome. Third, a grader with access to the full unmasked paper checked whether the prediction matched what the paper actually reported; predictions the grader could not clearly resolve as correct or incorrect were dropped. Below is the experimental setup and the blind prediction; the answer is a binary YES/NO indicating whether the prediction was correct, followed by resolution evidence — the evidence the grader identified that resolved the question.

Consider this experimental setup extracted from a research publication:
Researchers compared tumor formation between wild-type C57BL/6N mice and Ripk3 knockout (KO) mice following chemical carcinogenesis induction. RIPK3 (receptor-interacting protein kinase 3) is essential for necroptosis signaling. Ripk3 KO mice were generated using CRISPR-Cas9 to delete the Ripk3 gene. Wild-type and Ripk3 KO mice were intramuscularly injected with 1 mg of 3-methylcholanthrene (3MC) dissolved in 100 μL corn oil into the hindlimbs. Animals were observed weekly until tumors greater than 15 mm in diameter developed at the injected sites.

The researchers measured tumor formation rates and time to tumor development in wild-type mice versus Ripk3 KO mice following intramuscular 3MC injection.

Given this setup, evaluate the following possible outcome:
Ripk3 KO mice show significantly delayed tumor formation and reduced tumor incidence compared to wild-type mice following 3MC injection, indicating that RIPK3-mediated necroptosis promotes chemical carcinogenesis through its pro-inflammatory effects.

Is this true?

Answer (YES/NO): YES